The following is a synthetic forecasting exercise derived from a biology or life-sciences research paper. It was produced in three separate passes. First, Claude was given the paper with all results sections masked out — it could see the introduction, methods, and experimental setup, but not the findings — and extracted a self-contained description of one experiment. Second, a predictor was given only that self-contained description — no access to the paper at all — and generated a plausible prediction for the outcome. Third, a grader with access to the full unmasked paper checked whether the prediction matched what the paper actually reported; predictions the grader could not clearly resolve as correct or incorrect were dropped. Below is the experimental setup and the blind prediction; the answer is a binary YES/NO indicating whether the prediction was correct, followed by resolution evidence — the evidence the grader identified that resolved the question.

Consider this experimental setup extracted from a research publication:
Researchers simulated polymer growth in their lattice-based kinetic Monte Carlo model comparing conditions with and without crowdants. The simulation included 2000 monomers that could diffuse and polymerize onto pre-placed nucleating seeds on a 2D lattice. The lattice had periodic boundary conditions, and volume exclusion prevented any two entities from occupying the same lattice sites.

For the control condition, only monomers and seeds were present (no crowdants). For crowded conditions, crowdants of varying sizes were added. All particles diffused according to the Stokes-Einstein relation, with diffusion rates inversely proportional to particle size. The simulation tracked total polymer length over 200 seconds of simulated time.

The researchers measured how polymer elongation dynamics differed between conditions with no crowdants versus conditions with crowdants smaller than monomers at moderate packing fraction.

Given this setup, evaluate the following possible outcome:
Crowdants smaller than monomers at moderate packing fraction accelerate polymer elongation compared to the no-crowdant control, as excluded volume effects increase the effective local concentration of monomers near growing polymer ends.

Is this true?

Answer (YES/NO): NO